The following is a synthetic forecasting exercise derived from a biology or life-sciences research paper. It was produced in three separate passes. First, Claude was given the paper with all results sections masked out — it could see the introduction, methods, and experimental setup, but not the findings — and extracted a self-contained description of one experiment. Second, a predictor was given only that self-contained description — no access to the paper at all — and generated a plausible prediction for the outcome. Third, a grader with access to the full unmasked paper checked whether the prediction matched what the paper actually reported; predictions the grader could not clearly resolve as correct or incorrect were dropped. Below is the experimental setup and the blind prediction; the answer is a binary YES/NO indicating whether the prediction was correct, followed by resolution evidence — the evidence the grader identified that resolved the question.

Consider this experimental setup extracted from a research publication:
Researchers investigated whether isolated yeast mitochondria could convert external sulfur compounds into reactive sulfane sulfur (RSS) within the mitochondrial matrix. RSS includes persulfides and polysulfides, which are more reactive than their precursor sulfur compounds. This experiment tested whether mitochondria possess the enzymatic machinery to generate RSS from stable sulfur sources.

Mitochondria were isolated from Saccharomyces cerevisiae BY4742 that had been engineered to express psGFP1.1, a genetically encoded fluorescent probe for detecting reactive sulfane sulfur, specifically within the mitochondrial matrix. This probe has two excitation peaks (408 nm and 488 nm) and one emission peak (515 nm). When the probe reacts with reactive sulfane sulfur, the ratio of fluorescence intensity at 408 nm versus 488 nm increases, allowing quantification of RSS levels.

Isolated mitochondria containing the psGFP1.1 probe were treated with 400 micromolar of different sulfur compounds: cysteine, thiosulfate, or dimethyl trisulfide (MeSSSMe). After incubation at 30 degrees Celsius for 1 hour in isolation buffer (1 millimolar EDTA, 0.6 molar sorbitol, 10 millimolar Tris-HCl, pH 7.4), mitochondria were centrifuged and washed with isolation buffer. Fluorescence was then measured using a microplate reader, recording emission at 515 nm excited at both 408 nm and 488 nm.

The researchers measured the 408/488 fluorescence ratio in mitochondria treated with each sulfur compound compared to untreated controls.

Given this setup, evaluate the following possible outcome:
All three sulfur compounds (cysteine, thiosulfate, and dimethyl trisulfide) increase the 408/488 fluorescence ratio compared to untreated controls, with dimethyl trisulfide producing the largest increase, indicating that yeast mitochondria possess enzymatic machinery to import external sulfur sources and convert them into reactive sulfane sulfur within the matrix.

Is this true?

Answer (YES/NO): NO